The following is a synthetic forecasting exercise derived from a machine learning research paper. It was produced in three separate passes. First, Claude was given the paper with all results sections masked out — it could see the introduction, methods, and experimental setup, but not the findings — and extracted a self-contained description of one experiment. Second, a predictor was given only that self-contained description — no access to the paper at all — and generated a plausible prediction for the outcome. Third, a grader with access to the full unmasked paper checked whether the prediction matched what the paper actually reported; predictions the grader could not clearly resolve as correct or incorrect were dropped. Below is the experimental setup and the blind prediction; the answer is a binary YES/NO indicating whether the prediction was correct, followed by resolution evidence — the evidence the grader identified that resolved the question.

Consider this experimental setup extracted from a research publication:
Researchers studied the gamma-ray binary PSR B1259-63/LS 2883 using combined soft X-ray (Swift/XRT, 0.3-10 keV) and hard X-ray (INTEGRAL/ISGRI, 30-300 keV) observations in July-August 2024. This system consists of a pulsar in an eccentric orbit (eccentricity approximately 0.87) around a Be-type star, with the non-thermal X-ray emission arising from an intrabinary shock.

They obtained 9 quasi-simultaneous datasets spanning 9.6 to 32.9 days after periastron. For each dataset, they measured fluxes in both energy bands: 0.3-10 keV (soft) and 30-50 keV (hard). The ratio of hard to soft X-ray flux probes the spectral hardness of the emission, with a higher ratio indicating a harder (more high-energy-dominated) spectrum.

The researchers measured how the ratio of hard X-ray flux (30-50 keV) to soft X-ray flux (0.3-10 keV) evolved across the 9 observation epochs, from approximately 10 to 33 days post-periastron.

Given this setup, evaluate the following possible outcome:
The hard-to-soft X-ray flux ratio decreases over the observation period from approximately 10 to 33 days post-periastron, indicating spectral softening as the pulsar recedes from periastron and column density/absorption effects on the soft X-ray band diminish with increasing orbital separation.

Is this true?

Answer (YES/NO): NO